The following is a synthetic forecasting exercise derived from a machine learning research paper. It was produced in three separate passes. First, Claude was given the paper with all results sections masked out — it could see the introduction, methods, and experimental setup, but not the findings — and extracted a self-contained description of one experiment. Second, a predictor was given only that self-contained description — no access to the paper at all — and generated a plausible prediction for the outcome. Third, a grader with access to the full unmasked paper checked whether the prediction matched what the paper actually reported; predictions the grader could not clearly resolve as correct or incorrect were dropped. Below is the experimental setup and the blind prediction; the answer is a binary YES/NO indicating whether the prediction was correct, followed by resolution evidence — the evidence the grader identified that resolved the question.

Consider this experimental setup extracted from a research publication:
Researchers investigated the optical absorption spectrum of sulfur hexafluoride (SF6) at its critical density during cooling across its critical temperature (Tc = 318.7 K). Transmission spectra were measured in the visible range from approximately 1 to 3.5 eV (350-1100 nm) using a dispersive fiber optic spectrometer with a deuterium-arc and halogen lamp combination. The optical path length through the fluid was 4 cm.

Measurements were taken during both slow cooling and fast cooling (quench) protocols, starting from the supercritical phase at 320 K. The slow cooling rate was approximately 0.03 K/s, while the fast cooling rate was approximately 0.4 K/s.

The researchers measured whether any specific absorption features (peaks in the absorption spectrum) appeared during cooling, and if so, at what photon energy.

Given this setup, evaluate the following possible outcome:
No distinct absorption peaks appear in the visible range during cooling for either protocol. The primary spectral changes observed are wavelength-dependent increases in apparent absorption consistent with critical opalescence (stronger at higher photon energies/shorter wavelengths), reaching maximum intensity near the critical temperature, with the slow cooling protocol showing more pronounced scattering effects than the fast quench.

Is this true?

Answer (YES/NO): NO